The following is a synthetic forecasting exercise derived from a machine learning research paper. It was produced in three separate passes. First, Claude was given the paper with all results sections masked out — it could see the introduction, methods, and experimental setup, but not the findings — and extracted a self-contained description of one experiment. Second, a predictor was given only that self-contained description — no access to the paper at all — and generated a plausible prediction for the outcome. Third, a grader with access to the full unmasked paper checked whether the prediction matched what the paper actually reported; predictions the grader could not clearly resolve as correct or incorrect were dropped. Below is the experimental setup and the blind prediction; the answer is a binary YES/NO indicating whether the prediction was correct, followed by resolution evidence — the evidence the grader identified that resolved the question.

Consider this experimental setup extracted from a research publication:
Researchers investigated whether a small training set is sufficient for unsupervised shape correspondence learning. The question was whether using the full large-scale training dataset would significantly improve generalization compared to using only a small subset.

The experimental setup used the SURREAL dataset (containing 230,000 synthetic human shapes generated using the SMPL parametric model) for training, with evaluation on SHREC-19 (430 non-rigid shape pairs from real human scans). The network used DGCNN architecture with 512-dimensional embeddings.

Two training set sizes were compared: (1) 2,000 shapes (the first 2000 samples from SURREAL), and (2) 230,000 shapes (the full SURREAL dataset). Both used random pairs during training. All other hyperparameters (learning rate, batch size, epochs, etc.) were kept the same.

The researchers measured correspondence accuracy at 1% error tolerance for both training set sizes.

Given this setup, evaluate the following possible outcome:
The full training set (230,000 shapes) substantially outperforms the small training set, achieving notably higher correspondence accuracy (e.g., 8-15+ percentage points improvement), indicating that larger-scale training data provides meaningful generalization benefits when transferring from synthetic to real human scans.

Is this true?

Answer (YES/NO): NO